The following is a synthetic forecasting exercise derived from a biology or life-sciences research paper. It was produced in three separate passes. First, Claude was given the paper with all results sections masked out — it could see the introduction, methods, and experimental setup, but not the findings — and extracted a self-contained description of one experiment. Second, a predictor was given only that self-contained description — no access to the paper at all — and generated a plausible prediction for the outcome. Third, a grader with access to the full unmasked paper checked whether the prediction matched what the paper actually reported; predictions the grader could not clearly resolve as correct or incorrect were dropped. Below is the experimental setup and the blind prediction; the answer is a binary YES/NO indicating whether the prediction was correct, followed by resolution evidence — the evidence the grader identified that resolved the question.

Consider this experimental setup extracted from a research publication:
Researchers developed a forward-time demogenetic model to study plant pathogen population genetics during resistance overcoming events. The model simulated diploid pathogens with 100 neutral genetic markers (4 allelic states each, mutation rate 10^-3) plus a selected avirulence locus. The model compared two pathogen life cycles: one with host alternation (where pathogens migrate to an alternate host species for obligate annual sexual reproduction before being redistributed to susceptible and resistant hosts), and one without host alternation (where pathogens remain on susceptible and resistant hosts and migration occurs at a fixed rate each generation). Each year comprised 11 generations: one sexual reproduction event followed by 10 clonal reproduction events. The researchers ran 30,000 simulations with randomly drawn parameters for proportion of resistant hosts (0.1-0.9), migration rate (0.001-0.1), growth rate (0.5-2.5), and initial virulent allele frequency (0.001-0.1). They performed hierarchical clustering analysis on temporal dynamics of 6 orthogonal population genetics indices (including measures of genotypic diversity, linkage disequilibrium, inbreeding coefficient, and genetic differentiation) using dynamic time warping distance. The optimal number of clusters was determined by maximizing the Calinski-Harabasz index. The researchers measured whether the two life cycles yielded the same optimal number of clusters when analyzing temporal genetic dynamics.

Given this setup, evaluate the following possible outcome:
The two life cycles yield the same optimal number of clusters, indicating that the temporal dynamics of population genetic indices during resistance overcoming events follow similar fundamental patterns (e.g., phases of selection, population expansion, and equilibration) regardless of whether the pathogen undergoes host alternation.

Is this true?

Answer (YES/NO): NO